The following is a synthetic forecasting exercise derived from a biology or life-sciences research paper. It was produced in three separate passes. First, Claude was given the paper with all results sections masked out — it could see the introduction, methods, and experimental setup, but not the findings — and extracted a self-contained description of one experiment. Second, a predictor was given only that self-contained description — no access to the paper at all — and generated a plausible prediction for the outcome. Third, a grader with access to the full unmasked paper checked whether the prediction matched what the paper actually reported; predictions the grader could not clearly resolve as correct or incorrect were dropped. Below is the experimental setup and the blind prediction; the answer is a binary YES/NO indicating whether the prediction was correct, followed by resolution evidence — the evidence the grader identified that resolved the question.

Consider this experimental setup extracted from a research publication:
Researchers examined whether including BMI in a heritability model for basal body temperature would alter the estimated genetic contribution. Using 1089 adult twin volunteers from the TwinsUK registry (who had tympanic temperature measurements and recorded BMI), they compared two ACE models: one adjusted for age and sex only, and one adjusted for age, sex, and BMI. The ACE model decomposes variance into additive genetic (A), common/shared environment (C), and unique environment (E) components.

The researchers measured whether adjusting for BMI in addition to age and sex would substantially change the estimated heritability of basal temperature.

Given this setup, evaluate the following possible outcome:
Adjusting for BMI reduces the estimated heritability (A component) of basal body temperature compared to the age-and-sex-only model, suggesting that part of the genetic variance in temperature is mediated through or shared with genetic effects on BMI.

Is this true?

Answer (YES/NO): NO